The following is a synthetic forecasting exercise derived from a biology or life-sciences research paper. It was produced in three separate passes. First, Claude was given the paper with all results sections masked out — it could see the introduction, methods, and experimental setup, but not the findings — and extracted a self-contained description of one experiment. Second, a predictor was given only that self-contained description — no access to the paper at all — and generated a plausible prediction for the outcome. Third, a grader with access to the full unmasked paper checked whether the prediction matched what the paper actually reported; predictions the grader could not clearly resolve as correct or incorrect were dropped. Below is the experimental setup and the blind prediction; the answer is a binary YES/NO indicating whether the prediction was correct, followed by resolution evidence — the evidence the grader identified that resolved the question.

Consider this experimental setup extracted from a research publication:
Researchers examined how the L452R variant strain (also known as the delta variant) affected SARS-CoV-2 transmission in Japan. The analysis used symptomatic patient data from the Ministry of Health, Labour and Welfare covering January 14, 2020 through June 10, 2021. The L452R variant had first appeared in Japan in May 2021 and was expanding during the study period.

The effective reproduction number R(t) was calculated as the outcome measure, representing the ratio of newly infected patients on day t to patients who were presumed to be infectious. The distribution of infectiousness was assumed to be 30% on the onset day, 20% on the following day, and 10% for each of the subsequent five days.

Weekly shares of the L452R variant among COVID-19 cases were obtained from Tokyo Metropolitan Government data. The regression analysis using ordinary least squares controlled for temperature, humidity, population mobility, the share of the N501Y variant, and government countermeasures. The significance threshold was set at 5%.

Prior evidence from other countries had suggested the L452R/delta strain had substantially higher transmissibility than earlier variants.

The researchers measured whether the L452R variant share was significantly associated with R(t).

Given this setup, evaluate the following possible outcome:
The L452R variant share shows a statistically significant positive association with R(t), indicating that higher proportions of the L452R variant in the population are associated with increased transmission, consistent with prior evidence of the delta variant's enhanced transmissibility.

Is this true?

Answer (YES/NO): NO